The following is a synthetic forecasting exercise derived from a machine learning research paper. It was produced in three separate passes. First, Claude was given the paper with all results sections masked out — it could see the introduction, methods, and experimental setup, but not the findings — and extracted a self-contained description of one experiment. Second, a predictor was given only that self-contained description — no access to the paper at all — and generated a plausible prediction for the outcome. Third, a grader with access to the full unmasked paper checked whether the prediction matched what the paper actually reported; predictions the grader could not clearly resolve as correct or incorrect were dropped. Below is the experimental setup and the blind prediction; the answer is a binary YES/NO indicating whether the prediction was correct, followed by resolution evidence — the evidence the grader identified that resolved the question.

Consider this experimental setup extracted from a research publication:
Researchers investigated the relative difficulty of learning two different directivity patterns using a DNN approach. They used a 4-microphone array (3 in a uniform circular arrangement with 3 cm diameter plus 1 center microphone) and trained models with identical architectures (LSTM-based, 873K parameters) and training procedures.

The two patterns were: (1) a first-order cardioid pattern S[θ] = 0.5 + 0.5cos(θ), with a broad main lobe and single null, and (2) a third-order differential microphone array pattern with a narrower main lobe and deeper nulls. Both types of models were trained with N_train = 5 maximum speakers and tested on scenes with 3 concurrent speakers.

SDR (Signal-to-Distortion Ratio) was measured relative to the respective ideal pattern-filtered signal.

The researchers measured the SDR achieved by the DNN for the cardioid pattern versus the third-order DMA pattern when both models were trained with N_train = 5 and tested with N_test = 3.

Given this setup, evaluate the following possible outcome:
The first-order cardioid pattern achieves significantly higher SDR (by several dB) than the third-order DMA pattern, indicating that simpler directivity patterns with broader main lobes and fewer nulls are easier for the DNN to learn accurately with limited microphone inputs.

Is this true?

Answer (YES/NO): YES